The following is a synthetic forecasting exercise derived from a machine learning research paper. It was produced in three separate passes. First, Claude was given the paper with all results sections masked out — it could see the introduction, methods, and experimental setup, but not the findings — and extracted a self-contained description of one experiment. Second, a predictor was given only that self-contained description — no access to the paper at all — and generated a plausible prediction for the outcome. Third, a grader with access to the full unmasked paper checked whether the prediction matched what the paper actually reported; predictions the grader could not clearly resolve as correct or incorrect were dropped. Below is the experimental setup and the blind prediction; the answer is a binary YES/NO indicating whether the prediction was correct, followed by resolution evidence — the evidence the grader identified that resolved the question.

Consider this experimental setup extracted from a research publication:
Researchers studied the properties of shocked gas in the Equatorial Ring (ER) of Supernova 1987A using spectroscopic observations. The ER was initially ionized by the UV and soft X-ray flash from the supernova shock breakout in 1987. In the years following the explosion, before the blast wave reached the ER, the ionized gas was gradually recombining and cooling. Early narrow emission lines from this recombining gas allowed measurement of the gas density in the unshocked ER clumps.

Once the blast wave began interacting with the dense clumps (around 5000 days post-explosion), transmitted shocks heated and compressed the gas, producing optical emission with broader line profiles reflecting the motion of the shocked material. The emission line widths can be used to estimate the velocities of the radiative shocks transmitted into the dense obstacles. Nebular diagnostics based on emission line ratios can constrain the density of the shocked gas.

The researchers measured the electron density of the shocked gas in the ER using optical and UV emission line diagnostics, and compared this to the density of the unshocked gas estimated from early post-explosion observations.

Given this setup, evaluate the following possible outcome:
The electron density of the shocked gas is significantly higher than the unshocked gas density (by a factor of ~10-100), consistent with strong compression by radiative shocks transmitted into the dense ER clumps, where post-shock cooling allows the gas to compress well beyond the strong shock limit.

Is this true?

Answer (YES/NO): NO